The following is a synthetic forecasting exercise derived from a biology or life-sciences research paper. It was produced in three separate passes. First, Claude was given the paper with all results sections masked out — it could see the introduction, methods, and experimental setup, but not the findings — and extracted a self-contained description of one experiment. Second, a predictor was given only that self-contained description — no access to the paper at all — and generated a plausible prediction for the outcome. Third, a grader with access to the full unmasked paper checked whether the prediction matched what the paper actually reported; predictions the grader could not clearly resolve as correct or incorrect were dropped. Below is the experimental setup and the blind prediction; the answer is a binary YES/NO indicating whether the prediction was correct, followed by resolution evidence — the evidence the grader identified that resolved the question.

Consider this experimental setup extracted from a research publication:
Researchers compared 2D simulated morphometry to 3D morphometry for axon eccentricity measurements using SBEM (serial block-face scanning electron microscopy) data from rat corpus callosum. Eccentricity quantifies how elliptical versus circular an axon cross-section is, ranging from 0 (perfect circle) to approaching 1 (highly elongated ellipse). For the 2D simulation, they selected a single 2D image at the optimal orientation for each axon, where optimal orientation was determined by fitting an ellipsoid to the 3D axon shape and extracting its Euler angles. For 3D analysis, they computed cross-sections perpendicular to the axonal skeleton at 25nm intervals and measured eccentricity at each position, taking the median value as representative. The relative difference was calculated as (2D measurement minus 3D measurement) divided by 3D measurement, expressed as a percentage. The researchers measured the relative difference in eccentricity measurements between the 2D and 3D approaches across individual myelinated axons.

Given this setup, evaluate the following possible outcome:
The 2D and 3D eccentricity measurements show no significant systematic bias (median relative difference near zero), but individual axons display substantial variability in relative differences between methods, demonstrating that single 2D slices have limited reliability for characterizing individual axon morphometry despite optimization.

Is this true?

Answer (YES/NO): NO